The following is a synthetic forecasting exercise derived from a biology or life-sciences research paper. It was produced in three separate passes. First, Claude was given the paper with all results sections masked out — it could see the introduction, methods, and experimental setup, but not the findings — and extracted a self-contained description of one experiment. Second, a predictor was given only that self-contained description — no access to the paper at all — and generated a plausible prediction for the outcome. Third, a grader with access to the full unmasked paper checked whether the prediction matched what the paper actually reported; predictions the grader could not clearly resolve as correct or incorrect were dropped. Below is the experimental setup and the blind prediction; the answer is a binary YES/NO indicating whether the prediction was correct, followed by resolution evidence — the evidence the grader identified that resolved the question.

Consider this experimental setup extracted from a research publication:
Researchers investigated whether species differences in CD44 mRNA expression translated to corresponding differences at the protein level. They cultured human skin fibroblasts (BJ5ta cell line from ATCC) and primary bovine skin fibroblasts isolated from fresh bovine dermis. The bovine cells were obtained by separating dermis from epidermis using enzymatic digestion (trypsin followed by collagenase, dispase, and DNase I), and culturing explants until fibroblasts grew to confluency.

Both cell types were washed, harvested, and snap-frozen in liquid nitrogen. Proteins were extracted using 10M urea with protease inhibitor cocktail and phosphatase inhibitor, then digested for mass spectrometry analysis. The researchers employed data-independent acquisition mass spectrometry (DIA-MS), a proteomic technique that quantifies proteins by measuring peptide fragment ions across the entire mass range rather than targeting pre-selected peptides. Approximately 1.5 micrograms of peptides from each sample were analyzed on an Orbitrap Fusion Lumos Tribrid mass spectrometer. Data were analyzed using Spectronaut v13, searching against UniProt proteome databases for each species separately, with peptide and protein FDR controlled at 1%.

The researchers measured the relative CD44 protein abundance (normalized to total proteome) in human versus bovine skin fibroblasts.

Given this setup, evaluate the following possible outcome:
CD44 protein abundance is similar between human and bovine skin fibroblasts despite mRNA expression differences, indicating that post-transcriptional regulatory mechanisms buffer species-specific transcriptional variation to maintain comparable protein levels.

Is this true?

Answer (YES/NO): NO